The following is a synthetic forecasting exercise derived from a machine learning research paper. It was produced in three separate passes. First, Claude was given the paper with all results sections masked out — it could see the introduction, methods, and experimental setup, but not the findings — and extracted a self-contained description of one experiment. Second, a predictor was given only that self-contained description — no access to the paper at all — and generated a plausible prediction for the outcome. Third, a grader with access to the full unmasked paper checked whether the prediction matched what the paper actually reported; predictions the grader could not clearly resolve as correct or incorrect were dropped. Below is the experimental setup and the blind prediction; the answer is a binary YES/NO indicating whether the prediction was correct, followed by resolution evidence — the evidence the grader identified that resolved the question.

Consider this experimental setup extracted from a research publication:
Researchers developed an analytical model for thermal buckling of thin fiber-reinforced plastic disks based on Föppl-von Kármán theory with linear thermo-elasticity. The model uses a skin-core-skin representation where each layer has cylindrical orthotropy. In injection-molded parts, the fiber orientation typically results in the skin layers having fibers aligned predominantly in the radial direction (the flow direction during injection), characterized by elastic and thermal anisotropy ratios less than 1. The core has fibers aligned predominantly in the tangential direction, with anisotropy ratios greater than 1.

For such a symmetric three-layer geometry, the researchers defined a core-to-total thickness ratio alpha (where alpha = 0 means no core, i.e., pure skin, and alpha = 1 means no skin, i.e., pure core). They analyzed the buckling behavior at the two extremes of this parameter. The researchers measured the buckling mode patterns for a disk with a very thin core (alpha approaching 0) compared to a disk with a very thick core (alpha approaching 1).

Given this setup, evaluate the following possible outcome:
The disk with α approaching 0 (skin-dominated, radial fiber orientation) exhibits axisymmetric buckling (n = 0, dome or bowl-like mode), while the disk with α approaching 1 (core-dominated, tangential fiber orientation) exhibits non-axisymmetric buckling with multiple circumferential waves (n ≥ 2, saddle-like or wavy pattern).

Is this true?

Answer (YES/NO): YES